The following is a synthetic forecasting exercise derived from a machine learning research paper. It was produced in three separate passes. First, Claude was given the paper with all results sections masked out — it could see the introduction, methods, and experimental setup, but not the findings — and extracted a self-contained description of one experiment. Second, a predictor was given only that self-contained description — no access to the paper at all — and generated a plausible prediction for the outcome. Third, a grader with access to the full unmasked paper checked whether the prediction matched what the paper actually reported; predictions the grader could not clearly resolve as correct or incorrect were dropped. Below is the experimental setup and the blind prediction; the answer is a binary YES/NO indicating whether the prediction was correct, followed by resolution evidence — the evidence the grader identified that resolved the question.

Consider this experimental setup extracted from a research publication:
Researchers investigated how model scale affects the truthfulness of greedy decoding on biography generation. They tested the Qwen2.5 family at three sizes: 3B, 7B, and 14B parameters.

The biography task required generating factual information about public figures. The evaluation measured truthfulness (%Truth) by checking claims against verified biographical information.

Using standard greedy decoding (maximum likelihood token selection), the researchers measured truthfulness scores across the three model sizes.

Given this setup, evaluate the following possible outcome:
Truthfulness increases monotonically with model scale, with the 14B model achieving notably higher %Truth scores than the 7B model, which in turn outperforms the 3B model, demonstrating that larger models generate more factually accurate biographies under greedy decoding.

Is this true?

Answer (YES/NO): YES